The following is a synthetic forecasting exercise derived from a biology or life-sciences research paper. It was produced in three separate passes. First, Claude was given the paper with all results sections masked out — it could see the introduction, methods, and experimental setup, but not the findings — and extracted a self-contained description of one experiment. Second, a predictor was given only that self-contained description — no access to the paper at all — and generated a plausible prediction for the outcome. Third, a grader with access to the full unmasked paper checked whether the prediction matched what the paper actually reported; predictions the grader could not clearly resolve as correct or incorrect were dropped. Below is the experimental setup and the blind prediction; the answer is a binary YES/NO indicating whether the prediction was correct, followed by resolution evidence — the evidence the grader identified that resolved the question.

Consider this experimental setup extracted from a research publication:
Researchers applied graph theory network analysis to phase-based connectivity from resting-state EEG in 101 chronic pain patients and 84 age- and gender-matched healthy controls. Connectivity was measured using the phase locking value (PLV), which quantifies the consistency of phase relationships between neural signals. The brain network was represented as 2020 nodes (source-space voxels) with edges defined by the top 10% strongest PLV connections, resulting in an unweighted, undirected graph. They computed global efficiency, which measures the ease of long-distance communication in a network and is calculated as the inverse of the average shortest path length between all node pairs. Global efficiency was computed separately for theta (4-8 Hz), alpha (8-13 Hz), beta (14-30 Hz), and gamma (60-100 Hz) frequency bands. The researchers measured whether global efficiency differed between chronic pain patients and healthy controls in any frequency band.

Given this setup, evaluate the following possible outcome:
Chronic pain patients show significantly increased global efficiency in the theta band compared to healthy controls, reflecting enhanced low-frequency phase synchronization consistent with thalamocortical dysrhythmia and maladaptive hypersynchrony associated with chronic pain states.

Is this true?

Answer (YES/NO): NO